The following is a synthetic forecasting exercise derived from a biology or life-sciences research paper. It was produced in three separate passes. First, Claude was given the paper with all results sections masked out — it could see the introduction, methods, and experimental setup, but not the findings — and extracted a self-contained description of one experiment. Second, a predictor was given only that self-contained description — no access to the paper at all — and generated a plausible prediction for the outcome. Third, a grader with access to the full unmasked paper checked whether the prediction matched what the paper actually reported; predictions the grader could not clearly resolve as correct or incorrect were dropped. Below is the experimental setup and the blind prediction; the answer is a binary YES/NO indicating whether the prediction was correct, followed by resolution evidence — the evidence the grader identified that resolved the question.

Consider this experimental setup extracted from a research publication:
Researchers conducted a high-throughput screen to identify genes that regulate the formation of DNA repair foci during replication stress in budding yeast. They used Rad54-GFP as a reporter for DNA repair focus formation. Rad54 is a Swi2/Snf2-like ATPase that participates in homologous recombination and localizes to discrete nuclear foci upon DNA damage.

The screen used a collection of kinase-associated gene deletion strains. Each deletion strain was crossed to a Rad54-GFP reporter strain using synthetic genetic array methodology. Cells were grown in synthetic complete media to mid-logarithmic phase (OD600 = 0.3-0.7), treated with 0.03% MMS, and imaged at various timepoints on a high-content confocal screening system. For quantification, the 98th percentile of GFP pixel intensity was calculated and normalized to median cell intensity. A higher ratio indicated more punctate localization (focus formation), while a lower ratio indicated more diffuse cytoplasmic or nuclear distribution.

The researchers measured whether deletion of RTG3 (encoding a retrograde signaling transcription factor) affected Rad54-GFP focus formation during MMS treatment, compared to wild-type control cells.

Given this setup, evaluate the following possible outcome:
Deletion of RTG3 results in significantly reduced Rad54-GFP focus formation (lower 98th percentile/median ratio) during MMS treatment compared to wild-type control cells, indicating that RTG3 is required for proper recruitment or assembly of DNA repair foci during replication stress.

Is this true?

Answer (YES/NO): YES